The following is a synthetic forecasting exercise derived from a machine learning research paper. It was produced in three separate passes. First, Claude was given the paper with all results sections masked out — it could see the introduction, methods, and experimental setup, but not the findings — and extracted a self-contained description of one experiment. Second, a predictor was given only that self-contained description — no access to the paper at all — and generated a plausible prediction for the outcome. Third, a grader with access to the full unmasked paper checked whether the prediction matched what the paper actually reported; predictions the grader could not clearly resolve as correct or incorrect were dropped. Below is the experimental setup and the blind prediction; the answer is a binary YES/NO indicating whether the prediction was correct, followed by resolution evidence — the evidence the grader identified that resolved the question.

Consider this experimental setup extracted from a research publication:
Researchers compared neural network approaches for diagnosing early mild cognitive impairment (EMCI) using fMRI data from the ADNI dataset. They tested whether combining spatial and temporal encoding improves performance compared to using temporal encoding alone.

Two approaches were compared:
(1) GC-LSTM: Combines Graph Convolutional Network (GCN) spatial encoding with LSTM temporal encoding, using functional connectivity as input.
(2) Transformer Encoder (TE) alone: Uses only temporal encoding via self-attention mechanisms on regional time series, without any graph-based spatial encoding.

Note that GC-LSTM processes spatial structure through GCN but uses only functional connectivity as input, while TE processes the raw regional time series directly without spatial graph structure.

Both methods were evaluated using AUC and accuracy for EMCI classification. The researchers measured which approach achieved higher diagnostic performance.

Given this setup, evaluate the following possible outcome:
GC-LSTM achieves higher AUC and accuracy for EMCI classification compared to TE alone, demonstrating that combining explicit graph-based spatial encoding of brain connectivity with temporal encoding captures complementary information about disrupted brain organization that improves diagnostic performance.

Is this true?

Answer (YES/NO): NO